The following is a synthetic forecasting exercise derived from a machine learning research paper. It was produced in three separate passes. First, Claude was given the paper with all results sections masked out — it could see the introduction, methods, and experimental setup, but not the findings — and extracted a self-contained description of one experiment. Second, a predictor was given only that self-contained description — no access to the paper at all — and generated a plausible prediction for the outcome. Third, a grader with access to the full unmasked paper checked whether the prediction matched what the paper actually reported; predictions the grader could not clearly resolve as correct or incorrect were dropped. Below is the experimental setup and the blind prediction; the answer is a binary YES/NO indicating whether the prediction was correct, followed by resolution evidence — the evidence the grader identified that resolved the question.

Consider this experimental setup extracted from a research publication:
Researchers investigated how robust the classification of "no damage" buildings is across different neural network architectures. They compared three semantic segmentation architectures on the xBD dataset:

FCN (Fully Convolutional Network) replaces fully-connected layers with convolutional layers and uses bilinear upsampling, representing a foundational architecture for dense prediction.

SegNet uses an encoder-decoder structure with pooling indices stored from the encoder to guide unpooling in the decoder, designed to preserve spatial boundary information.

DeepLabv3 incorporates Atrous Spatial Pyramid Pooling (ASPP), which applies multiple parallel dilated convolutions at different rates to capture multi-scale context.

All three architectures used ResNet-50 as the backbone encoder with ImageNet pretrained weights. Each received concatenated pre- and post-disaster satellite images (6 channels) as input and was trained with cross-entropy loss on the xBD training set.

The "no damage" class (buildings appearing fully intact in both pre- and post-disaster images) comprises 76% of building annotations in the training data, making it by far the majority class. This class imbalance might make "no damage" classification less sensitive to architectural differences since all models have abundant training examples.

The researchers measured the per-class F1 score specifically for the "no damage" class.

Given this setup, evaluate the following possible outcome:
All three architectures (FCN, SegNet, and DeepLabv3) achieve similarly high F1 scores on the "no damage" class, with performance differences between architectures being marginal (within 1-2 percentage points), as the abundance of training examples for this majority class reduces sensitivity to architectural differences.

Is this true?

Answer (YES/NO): YES